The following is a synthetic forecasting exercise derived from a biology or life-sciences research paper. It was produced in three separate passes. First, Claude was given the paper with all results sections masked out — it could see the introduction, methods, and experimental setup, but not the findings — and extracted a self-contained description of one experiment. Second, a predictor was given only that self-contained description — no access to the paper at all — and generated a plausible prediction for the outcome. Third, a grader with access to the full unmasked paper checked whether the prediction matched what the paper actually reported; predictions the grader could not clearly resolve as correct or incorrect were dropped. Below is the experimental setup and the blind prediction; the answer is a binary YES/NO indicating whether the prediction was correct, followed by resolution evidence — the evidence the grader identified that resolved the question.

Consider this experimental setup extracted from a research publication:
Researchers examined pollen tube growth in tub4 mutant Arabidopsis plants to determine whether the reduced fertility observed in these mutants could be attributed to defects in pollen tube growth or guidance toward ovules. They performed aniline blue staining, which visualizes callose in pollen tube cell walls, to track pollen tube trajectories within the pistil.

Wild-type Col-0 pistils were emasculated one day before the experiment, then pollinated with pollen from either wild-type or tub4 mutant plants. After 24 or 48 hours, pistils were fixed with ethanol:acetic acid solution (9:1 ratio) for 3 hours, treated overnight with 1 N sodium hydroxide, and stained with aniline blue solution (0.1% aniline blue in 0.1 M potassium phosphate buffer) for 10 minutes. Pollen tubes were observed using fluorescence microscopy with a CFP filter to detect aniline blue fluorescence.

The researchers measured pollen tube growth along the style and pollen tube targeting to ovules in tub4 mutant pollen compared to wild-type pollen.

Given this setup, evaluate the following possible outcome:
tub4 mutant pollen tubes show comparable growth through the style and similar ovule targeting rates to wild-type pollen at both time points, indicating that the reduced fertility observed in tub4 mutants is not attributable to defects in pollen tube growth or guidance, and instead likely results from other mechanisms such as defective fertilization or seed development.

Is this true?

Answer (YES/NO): NO